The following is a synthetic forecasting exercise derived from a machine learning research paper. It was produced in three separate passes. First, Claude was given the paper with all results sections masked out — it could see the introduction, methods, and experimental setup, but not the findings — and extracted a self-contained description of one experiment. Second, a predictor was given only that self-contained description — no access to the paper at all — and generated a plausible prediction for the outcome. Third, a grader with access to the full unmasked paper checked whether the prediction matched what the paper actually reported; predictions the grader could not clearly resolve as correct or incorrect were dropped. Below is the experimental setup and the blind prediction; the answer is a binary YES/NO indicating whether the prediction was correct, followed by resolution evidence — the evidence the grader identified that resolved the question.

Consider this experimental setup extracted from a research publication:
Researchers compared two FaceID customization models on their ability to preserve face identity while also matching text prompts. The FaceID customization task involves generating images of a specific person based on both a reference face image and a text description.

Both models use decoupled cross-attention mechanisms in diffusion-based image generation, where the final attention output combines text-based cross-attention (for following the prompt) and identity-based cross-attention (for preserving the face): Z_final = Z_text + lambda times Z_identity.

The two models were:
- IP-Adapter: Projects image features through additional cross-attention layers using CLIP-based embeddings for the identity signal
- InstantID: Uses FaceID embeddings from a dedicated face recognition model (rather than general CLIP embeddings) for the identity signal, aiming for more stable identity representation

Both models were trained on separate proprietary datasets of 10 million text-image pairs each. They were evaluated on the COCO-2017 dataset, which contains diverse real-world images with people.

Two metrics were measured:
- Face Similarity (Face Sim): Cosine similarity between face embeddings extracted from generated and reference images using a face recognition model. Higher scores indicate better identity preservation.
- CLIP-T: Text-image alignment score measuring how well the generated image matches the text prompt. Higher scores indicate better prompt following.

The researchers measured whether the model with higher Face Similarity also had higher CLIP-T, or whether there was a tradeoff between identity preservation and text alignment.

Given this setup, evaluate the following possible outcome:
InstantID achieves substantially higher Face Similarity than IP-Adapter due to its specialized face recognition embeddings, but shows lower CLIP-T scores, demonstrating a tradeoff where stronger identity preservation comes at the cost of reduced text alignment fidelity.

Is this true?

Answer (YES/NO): NO